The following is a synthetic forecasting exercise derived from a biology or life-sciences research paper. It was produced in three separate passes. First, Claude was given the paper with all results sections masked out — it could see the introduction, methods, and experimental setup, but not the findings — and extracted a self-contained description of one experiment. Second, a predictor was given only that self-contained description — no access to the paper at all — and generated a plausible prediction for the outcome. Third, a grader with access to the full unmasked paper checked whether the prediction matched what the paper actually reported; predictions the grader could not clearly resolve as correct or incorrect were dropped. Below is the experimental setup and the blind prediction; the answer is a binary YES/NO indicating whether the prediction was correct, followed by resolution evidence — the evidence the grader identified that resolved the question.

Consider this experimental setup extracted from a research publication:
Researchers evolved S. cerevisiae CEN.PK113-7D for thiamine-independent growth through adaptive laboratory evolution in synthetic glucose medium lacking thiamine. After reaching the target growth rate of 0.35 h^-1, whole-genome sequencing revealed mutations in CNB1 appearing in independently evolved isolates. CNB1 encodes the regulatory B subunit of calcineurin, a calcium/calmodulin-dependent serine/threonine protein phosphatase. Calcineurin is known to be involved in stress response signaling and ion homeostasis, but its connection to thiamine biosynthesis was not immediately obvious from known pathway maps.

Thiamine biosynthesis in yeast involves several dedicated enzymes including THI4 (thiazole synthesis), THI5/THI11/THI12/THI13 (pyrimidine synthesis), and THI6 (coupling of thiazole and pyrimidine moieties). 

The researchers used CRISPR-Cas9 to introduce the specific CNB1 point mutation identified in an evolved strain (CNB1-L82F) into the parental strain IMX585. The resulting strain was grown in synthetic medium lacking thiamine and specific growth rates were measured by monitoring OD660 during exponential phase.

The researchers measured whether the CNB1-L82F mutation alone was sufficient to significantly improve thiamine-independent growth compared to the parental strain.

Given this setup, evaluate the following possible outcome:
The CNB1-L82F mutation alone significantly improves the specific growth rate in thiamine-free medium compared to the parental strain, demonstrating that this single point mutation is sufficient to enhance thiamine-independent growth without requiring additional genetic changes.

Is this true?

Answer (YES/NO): YES